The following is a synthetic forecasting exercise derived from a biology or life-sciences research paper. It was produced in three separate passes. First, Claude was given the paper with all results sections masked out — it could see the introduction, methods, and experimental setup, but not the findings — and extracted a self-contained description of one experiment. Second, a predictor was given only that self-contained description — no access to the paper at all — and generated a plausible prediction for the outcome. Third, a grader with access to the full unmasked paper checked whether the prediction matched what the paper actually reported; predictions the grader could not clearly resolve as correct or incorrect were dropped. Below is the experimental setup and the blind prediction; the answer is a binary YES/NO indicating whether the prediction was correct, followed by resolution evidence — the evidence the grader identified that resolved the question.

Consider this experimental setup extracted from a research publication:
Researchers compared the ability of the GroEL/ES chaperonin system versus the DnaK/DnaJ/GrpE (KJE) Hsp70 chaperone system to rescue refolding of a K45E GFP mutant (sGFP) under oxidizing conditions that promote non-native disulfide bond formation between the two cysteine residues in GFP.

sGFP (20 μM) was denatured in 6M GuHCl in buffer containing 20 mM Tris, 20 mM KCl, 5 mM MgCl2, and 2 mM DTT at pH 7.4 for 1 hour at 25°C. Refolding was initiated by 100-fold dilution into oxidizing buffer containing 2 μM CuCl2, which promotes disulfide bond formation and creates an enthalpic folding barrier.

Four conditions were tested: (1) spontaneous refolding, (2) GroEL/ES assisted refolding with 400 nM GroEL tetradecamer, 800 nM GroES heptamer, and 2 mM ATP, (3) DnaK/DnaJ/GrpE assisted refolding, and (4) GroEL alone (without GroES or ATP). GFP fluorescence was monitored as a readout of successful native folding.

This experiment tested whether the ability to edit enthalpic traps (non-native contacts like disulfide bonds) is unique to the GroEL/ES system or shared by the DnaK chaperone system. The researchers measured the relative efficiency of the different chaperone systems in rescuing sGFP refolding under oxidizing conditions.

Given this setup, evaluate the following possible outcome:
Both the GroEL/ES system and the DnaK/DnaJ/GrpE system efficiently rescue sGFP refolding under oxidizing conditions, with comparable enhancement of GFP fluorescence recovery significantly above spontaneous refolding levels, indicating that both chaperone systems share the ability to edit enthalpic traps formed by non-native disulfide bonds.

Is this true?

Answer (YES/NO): NO